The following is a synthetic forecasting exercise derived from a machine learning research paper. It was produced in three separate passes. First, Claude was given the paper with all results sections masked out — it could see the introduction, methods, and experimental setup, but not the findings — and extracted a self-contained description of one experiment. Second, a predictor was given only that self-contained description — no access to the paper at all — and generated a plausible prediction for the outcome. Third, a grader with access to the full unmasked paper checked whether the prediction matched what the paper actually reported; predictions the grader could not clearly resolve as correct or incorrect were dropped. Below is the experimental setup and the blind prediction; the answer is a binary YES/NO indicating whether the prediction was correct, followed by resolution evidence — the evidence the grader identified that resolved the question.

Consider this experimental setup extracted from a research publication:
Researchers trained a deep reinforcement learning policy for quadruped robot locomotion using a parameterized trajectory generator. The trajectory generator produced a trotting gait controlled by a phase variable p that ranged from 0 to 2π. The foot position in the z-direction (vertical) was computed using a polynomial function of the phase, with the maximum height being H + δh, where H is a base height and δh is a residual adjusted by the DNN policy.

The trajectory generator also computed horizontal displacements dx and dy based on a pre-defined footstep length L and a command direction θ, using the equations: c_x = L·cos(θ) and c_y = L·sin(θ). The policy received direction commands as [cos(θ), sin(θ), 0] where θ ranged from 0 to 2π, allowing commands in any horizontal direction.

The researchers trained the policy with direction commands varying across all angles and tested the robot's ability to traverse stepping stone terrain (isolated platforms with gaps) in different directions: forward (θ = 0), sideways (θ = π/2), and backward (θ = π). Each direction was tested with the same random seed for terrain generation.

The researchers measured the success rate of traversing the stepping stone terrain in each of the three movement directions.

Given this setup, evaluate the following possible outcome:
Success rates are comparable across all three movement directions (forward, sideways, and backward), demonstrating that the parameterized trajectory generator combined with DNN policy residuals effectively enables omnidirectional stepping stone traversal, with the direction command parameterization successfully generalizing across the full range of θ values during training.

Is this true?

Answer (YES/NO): YES